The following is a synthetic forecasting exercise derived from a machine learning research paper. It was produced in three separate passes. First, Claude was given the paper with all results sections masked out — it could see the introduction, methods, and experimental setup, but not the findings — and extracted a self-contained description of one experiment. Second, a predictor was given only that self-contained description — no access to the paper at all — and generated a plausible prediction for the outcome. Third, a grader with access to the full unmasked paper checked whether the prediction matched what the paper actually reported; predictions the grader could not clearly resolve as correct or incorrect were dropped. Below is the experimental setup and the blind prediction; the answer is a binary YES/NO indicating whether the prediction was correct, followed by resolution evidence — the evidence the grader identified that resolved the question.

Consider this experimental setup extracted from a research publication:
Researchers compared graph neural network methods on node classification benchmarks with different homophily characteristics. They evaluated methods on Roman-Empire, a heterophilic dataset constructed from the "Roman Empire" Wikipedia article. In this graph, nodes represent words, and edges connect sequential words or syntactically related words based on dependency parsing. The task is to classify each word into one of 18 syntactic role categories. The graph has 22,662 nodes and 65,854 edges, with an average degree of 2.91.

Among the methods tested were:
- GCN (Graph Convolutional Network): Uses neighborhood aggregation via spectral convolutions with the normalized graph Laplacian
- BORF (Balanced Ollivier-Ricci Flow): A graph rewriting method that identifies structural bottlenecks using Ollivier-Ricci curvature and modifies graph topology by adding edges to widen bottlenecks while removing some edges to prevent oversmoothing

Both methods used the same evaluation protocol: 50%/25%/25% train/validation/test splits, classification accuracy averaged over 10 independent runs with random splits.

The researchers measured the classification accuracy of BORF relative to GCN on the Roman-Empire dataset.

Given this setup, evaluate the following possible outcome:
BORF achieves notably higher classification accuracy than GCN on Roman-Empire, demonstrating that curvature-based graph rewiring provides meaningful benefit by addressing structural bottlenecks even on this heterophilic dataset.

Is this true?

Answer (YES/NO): YES